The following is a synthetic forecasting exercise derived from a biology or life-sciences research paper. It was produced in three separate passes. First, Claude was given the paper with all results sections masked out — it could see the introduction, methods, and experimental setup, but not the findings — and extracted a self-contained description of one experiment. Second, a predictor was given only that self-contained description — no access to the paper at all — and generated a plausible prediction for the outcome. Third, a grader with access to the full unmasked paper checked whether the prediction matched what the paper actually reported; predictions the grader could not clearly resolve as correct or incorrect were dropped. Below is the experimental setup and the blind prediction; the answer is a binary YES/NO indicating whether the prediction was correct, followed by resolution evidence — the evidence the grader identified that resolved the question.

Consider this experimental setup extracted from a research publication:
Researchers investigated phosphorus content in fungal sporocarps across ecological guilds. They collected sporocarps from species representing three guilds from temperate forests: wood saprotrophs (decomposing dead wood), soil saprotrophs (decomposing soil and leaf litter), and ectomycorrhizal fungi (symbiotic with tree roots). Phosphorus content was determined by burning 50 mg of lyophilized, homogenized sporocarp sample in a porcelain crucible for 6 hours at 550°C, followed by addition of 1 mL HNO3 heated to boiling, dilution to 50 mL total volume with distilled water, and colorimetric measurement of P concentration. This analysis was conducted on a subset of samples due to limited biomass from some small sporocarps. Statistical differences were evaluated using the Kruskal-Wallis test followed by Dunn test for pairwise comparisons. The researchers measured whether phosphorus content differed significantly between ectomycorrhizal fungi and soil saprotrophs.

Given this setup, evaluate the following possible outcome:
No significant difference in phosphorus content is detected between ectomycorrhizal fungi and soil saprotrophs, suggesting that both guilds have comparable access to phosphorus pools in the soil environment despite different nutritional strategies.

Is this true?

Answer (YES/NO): NO